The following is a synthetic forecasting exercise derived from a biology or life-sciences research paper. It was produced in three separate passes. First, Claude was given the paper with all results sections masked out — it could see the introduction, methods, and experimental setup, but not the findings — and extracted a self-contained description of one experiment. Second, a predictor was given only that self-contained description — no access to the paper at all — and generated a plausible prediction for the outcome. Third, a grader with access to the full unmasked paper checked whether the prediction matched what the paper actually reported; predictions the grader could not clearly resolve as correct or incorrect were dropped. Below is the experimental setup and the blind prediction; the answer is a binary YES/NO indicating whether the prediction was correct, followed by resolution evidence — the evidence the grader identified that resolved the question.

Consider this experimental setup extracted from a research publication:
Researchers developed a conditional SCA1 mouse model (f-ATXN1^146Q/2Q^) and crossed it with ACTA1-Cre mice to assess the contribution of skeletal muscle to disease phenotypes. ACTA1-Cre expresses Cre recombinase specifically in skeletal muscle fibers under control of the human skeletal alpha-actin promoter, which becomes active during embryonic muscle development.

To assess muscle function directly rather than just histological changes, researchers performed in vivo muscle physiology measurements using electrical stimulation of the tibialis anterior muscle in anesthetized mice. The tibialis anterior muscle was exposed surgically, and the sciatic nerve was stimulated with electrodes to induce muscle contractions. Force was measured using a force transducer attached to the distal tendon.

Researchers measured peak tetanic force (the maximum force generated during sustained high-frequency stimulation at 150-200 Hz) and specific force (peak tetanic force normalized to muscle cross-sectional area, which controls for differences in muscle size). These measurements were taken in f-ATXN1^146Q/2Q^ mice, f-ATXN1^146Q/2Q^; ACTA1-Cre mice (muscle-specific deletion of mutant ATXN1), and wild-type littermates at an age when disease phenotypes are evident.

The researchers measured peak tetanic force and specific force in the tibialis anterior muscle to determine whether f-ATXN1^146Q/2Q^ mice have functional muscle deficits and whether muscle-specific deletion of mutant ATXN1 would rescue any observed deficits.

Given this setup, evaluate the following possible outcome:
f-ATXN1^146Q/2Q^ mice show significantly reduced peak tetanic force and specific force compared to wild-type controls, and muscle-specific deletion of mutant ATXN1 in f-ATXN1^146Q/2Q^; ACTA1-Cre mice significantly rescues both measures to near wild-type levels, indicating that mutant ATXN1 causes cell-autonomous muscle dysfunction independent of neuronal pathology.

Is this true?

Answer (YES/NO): NO